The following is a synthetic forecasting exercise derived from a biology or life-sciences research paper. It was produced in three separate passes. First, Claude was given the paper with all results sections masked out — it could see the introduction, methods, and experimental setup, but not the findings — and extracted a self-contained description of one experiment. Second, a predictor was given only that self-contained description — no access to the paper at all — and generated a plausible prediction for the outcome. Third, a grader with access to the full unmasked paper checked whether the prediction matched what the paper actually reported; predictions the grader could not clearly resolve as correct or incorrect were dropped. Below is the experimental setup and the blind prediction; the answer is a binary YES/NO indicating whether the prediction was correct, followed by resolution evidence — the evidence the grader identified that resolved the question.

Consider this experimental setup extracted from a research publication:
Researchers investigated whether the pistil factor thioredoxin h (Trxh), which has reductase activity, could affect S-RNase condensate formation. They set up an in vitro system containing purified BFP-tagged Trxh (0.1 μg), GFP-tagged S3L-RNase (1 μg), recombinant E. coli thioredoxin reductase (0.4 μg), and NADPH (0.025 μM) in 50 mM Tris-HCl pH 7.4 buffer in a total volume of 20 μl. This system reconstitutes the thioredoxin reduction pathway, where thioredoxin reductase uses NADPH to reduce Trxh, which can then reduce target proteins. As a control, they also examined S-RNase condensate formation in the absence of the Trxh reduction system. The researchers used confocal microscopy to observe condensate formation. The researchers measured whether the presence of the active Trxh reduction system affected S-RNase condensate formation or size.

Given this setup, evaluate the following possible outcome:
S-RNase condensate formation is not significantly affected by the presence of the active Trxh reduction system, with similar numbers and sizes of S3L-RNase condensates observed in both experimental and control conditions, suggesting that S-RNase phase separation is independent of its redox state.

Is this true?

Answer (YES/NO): NO